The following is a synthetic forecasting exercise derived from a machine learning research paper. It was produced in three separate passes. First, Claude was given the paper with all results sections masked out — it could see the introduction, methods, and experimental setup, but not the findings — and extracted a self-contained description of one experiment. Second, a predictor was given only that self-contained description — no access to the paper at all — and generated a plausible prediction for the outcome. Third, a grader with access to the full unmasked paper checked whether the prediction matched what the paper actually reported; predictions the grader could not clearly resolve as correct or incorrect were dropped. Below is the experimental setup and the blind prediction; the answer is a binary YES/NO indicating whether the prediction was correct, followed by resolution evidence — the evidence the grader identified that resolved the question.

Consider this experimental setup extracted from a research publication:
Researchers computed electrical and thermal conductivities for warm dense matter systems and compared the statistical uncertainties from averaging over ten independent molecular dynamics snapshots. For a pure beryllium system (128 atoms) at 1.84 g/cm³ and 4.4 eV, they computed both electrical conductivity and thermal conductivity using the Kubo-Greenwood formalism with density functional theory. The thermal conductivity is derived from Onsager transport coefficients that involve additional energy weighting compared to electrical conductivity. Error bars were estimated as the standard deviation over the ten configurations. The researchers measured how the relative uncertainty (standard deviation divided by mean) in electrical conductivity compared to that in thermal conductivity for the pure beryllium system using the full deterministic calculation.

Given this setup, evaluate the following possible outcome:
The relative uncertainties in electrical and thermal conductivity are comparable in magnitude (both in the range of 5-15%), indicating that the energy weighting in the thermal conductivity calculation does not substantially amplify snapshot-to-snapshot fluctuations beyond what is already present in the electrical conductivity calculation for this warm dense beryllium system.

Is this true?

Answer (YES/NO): NO